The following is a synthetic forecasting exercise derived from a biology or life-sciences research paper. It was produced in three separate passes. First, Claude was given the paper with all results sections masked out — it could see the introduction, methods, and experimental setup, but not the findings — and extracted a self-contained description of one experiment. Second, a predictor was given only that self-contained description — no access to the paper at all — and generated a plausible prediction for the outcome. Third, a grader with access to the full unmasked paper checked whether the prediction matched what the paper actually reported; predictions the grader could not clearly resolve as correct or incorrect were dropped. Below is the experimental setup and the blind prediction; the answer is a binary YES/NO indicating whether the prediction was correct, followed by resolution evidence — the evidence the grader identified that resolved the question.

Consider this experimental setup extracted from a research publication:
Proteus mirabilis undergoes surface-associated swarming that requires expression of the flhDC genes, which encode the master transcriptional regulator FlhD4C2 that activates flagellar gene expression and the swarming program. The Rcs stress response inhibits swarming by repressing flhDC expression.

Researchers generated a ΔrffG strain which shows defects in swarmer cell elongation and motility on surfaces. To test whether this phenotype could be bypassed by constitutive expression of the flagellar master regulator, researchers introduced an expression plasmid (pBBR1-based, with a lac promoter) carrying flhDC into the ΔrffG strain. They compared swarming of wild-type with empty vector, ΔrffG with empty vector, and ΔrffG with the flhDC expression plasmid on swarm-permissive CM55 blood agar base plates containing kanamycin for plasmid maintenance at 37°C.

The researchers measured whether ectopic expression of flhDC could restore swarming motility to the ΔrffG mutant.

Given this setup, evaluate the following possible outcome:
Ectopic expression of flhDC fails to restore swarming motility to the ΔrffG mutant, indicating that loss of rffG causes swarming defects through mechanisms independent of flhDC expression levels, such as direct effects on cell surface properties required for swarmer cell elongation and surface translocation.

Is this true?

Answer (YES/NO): NO